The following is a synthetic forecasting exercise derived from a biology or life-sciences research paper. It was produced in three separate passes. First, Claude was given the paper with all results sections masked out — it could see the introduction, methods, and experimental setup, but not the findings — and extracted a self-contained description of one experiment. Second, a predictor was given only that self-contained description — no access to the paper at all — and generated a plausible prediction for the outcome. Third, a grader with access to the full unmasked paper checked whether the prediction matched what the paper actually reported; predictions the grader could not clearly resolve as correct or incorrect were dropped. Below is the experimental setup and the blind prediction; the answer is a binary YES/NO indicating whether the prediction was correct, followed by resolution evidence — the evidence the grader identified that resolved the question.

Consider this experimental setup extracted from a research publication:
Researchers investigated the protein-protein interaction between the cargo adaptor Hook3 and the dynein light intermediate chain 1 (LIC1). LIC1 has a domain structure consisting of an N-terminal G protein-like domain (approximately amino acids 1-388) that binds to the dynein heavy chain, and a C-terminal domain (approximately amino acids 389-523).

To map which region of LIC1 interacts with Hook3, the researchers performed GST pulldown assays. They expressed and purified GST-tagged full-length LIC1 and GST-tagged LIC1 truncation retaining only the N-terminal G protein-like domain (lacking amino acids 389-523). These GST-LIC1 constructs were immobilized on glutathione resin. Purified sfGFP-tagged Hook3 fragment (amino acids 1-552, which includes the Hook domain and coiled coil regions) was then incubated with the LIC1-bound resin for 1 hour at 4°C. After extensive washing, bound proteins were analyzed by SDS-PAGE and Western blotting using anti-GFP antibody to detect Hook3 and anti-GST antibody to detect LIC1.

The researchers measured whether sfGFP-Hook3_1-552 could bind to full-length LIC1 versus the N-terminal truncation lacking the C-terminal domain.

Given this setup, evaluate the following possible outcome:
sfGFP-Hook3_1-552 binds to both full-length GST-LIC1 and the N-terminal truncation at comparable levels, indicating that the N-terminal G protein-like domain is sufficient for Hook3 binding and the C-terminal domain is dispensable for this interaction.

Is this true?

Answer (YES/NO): NO